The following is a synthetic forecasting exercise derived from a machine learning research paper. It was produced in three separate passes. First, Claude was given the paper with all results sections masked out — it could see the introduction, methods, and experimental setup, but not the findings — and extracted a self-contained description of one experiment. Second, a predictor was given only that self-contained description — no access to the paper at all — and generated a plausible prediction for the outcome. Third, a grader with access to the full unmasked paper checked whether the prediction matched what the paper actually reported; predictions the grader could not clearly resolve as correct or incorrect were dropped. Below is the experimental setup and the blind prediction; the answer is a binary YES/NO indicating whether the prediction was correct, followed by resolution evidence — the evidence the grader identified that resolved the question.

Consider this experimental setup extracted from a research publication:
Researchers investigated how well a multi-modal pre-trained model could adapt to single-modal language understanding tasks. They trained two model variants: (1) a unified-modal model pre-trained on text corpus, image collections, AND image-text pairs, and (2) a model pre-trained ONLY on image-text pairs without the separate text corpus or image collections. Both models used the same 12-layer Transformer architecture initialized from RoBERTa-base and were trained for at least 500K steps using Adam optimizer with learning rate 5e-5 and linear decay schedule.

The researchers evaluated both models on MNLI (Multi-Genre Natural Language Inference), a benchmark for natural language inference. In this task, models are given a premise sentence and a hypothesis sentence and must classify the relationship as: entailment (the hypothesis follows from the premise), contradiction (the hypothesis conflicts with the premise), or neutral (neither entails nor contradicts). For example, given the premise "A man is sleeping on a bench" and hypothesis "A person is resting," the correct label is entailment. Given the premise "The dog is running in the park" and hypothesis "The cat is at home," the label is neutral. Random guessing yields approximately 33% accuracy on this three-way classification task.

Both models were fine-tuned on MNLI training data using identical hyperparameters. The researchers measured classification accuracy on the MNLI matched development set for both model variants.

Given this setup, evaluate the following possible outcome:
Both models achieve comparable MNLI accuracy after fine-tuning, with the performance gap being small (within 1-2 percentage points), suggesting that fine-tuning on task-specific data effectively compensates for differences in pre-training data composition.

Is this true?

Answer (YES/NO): NO